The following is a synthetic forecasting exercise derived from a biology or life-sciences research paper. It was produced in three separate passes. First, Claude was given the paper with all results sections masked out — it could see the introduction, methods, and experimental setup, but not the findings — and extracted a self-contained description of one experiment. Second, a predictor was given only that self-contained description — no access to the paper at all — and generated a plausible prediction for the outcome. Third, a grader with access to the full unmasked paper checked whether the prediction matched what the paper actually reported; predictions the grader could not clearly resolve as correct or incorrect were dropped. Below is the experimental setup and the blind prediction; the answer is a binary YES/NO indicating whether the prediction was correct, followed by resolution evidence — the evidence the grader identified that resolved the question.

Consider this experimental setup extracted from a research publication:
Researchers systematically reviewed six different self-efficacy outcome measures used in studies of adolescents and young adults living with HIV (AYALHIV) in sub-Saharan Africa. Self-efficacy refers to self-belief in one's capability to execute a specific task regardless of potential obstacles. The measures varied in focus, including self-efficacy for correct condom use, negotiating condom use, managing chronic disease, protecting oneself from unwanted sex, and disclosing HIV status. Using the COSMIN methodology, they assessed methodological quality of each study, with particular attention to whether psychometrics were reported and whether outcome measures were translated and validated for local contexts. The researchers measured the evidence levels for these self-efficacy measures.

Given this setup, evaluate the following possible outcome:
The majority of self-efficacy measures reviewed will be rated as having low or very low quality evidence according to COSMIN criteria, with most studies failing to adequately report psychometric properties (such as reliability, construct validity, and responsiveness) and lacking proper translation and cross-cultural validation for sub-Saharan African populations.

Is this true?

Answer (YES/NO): YES